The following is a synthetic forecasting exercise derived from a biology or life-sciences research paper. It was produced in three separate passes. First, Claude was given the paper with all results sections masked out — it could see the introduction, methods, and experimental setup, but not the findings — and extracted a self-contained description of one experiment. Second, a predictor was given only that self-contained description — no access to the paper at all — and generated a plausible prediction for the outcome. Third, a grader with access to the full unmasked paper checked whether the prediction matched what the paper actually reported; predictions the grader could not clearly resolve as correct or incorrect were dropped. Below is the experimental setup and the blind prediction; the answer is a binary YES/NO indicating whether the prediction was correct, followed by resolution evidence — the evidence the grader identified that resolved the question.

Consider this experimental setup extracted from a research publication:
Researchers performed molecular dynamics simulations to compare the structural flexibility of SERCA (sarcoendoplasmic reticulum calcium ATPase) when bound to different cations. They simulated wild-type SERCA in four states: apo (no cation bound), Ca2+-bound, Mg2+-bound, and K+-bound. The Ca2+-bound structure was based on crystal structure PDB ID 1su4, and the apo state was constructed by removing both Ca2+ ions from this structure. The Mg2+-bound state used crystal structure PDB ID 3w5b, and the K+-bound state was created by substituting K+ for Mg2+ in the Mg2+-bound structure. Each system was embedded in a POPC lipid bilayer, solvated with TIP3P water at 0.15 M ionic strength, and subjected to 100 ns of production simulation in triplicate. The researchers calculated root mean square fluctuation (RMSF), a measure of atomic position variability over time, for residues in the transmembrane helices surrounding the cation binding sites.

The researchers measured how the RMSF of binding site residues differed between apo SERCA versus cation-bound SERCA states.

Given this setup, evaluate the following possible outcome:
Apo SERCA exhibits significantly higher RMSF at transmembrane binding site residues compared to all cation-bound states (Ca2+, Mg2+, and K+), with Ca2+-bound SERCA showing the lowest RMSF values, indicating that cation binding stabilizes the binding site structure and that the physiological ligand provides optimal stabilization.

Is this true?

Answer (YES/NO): NO